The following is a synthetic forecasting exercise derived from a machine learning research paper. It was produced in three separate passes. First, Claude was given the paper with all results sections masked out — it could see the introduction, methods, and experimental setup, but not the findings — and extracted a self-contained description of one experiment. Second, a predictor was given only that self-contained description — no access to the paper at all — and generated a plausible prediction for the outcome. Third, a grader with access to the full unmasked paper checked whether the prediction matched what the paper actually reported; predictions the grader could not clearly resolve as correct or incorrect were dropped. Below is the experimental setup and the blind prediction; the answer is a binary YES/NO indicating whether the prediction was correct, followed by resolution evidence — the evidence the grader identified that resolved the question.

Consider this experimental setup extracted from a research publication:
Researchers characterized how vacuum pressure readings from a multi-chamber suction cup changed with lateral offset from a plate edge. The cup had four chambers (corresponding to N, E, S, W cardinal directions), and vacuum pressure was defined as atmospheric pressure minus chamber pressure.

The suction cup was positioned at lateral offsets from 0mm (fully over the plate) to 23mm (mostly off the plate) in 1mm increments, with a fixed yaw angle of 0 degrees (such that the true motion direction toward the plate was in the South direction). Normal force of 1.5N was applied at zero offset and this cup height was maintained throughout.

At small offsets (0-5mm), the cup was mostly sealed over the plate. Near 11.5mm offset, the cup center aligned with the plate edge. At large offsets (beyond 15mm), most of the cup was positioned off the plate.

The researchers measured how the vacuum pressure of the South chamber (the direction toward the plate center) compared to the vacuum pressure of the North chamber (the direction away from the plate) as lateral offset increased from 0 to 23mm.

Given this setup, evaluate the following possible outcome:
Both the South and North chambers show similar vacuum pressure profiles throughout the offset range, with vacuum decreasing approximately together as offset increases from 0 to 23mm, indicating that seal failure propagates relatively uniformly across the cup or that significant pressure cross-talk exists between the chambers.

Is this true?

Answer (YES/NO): YES